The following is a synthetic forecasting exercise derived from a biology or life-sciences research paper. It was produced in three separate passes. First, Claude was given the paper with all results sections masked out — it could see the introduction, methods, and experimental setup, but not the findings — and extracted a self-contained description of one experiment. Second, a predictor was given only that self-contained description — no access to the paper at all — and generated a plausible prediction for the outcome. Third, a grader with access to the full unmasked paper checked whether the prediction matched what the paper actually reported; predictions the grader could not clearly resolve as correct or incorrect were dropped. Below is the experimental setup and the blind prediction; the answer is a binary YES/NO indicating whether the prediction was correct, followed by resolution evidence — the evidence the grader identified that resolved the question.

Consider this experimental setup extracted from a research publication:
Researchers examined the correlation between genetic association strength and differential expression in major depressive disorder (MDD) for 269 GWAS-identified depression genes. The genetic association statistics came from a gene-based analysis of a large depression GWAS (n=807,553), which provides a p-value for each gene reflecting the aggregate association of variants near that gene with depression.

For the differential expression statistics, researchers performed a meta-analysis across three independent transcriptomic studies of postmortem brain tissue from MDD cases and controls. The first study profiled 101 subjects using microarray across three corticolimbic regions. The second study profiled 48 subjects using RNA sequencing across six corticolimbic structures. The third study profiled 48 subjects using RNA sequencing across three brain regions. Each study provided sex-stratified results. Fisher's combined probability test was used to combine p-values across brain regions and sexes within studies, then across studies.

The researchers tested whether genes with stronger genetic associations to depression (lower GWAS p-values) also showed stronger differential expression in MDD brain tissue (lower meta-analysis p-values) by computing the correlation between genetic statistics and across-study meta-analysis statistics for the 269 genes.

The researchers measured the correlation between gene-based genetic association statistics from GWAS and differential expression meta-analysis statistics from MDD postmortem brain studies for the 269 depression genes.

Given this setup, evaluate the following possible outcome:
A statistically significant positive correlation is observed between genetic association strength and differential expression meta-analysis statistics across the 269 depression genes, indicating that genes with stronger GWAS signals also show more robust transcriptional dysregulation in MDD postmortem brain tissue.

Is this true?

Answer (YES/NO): NO